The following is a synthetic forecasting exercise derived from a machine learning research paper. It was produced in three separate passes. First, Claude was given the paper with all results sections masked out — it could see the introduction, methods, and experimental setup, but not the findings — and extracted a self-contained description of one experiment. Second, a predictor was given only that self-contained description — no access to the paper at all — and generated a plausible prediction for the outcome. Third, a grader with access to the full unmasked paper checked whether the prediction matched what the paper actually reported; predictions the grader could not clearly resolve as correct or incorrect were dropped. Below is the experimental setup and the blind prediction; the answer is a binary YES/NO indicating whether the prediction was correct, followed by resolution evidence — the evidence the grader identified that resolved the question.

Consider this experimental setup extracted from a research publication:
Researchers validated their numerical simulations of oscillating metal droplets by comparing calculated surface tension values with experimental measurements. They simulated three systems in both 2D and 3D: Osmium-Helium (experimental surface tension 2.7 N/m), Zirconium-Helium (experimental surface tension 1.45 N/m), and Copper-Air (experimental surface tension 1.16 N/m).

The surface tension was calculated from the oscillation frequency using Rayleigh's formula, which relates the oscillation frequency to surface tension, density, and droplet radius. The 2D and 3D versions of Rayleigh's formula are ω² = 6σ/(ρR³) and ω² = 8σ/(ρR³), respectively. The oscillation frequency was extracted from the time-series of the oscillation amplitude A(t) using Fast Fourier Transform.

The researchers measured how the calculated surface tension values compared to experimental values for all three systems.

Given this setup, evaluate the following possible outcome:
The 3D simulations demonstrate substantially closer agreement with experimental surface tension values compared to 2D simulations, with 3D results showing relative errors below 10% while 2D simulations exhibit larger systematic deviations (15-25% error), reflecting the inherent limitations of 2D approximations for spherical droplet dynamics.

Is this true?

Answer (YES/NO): NO